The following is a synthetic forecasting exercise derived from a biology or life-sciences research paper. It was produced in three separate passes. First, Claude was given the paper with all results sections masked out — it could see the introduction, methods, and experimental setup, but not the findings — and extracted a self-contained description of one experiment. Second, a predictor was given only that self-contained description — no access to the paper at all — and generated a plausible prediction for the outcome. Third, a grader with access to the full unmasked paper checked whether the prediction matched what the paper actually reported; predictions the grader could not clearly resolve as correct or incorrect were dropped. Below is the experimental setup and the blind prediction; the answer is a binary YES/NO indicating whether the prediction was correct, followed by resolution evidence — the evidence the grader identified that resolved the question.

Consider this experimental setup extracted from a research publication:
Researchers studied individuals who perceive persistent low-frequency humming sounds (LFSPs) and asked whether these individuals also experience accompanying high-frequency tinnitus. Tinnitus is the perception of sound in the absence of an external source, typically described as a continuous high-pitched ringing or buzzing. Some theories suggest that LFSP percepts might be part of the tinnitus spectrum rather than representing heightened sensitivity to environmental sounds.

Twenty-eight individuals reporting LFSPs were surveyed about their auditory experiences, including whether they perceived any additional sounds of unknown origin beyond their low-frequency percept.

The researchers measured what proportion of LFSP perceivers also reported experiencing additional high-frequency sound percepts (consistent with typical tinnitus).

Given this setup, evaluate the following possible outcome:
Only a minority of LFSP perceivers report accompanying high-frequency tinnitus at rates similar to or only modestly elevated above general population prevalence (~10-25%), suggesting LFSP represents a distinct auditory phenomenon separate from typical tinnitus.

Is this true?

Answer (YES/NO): NO